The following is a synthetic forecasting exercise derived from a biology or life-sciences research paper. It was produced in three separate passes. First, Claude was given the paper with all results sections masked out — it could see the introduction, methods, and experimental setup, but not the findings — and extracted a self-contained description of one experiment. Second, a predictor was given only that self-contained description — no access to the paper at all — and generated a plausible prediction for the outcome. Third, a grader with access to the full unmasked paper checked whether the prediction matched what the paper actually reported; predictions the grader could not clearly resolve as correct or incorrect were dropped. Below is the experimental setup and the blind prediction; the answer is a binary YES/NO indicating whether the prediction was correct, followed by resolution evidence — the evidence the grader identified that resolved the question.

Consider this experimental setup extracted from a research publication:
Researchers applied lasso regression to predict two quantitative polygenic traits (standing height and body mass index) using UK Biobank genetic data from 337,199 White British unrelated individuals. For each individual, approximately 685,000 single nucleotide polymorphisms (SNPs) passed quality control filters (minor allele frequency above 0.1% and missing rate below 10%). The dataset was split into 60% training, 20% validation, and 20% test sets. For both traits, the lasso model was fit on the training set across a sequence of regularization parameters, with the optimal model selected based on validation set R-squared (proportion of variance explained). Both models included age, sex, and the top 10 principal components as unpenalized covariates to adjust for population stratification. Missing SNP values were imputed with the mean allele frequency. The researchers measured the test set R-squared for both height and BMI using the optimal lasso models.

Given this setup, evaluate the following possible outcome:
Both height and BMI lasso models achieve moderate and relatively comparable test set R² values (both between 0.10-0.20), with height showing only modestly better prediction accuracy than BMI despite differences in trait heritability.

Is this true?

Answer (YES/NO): NO